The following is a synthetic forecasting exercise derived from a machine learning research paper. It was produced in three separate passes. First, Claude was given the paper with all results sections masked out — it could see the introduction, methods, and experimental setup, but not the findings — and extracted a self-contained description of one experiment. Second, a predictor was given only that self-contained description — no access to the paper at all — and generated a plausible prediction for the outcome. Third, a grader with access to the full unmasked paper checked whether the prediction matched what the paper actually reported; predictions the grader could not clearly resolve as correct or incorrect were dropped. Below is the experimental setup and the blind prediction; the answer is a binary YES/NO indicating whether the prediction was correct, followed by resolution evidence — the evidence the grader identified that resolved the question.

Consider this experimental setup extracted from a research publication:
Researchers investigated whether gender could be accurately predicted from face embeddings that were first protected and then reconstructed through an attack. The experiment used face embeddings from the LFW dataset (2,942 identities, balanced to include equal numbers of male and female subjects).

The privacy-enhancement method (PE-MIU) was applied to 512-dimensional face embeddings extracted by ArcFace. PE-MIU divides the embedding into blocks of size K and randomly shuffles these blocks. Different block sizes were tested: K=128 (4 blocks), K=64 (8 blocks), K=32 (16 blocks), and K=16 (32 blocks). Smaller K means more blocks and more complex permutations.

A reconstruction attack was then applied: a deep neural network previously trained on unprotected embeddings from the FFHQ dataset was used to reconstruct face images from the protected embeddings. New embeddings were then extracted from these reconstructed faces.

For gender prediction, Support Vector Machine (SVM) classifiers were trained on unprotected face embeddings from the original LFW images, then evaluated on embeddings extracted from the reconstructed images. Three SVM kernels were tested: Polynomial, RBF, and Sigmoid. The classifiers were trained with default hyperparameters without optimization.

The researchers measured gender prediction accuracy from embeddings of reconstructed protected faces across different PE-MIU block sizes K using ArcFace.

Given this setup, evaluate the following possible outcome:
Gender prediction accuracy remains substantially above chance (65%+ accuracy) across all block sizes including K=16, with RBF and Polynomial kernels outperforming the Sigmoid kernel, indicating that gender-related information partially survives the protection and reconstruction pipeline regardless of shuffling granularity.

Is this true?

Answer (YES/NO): NO